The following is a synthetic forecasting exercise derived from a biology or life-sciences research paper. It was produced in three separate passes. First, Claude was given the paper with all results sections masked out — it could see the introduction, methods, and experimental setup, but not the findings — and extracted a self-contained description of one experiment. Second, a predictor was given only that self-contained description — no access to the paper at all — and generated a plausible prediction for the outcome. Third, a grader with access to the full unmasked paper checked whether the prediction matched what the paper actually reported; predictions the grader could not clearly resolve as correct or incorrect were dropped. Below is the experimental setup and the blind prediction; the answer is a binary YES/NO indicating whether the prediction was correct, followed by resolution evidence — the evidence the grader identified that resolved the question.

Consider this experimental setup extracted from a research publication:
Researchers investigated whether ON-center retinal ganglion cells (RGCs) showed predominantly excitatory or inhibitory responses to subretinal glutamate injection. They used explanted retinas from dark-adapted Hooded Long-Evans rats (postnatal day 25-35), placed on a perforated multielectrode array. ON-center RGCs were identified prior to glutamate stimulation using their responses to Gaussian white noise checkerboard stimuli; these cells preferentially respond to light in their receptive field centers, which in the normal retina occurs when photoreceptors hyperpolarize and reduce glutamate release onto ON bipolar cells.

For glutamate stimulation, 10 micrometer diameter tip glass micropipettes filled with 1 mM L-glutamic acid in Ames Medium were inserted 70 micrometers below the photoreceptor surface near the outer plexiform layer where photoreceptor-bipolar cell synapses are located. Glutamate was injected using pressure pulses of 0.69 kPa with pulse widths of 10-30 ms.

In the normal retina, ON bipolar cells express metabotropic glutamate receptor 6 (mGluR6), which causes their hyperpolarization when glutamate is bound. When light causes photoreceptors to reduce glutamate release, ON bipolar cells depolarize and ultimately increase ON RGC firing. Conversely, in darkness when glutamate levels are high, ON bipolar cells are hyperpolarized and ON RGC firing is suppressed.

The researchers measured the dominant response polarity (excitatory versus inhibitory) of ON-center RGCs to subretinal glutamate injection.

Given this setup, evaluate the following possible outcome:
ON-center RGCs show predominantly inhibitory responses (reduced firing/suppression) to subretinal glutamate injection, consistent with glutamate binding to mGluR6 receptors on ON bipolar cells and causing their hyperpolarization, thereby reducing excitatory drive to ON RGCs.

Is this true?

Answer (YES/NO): NO